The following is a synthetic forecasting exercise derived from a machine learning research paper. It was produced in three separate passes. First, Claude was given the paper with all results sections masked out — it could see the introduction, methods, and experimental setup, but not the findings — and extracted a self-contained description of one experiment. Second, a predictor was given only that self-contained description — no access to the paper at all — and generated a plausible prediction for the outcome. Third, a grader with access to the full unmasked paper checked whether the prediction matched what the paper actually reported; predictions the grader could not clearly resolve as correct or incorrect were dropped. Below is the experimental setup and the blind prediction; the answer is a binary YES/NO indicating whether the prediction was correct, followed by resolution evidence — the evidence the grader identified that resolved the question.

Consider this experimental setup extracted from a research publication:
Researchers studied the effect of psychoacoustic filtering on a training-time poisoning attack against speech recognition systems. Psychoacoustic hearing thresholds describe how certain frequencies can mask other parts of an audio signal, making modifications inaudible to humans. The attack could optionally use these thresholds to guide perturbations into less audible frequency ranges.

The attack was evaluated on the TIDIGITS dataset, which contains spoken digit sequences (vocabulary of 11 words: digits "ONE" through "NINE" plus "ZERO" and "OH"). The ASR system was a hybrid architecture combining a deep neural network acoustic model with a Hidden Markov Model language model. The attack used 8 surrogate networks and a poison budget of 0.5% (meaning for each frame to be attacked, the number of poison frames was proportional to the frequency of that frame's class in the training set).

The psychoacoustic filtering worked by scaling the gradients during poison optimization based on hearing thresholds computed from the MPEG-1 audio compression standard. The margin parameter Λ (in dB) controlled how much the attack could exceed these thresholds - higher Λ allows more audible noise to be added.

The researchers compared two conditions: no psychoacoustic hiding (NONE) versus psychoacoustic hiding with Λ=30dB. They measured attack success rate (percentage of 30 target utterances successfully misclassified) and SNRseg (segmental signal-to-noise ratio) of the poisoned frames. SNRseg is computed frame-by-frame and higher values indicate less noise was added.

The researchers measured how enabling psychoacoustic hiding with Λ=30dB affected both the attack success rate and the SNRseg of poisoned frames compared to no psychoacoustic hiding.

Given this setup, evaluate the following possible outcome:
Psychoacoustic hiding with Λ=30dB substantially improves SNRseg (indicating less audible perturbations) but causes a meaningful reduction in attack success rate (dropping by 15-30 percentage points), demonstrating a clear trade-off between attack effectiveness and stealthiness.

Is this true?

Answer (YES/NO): NO